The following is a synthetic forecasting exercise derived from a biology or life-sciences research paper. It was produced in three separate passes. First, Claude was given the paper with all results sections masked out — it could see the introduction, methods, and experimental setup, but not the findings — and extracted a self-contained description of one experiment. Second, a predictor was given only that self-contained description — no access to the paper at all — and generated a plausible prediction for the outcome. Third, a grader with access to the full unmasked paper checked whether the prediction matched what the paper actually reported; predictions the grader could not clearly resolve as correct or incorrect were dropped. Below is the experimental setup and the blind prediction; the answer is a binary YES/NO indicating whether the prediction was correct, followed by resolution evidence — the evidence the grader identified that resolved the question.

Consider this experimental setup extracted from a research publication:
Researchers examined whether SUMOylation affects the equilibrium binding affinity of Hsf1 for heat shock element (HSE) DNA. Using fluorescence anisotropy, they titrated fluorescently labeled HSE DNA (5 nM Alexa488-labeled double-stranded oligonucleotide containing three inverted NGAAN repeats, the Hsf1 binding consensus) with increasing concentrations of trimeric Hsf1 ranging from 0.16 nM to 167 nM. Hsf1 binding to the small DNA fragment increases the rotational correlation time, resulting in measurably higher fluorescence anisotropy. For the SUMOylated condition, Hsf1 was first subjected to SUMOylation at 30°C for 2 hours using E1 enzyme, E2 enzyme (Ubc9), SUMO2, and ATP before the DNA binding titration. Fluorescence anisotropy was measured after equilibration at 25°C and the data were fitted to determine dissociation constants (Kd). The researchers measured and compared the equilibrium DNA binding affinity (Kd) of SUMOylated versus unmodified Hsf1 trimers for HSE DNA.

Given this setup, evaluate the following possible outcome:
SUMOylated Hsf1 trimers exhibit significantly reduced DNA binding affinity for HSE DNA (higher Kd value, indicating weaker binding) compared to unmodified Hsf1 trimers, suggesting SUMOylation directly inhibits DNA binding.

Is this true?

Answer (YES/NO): NO